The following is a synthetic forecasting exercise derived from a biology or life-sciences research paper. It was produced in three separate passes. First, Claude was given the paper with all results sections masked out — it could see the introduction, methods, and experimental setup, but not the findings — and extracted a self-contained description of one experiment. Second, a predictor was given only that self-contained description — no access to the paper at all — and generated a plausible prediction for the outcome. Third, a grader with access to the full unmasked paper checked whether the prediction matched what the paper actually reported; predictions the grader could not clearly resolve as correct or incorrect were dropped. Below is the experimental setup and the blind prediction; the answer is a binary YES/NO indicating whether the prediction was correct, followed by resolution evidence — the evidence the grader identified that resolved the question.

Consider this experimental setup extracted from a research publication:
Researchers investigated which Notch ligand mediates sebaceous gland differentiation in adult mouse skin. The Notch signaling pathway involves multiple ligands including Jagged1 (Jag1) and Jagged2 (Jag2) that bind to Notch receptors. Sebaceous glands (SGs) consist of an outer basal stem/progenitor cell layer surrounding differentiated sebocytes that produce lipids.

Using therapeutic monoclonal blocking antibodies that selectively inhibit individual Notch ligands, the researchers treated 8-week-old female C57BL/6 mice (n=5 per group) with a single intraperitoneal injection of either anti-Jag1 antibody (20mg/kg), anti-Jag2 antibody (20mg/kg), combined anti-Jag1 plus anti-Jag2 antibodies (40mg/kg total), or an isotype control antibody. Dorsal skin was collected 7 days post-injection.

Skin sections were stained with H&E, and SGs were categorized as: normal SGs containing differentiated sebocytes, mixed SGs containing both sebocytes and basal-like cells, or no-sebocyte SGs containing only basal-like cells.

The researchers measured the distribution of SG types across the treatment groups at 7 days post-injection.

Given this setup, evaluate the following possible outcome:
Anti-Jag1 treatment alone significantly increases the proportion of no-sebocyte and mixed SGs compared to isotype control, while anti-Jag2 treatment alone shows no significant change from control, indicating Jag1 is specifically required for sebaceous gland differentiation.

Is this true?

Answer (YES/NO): NO